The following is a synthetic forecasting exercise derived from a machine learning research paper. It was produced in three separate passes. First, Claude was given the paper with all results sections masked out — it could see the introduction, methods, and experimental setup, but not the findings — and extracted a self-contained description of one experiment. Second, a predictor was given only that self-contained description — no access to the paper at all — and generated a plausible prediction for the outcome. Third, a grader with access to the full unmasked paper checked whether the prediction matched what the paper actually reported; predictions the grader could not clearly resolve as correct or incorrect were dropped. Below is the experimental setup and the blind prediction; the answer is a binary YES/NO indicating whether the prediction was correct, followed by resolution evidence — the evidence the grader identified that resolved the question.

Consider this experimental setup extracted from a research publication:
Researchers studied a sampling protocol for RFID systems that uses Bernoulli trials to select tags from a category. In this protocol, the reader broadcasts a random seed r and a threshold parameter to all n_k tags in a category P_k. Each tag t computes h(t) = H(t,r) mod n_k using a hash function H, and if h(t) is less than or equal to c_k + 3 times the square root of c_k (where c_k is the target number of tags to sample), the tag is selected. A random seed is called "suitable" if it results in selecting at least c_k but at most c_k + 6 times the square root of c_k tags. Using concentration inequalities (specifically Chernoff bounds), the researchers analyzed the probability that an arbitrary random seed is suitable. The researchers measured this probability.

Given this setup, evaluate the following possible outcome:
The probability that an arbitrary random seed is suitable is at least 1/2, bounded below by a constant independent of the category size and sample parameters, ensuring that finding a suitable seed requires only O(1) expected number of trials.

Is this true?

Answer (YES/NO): NO